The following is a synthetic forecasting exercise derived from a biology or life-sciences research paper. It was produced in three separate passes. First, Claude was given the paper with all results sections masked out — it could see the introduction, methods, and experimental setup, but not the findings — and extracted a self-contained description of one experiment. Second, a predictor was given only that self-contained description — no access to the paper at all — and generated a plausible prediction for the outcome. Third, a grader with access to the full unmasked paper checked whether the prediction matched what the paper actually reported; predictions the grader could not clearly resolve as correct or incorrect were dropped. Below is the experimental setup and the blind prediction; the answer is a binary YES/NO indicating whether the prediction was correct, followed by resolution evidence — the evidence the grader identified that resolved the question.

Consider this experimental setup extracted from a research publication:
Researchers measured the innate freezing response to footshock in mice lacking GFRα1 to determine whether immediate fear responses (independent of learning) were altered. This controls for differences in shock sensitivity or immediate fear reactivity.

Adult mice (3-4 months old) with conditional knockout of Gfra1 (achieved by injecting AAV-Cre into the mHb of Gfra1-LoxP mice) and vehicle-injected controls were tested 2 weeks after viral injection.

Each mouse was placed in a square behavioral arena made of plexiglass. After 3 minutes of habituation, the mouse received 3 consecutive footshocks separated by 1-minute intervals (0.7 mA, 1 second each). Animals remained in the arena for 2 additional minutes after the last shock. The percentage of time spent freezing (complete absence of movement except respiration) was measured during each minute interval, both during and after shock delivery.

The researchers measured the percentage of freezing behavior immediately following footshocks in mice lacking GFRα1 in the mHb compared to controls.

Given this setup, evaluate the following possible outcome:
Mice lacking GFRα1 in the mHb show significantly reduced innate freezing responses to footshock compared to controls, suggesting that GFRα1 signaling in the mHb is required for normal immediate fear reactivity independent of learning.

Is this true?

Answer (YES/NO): NO